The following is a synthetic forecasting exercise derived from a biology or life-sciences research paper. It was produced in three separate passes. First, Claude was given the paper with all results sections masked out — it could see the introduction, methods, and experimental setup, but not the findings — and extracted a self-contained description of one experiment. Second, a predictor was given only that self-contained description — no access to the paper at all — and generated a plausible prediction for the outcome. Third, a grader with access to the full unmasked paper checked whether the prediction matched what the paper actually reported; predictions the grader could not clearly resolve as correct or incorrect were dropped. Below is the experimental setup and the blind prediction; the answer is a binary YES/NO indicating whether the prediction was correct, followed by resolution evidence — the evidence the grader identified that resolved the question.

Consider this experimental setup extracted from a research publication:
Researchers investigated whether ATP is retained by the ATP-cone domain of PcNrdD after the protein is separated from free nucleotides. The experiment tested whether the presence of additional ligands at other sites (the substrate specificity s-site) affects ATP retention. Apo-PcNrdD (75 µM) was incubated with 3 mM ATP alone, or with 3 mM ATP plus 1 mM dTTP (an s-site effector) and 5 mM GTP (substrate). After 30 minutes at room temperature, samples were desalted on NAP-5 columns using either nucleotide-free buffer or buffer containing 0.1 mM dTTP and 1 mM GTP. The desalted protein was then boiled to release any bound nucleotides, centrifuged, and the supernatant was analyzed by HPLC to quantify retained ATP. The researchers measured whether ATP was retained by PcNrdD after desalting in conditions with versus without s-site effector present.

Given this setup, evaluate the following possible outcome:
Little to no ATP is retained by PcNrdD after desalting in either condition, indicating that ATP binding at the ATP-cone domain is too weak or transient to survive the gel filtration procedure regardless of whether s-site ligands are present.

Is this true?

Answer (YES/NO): NO